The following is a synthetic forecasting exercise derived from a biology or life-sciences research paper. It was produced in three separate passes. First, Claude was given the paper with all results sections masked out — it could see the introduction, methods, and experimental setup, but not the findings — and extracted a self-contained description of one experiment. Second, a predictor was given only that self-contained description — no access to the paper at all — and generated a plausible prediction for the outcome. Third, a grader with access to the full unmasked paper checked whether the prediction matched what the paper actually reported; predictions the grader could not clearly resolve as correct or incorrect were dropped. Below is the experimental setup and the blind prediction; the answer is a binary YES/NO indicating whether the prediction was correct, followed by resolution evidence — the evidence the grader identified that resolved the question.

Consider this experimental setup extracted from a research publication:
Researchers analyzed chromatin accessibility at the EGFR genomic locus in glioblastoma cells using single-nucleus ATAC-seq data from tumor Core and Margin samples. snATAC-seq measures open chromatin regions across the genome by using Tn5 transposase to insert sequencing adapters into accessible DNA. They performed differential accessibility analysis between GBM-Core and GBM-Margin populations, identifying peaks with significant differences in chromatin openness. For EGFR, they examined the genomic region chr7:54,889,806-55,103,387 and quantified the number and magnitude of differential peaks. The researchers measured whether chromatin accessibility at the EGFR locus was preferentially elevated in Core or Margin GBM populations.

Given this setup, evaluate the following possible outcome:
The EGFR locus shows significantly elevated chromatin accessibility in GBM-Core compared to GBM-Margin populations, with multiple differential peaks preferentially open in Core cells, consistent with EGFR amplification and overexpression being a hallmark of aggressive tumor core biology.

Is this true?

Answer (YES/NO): NO